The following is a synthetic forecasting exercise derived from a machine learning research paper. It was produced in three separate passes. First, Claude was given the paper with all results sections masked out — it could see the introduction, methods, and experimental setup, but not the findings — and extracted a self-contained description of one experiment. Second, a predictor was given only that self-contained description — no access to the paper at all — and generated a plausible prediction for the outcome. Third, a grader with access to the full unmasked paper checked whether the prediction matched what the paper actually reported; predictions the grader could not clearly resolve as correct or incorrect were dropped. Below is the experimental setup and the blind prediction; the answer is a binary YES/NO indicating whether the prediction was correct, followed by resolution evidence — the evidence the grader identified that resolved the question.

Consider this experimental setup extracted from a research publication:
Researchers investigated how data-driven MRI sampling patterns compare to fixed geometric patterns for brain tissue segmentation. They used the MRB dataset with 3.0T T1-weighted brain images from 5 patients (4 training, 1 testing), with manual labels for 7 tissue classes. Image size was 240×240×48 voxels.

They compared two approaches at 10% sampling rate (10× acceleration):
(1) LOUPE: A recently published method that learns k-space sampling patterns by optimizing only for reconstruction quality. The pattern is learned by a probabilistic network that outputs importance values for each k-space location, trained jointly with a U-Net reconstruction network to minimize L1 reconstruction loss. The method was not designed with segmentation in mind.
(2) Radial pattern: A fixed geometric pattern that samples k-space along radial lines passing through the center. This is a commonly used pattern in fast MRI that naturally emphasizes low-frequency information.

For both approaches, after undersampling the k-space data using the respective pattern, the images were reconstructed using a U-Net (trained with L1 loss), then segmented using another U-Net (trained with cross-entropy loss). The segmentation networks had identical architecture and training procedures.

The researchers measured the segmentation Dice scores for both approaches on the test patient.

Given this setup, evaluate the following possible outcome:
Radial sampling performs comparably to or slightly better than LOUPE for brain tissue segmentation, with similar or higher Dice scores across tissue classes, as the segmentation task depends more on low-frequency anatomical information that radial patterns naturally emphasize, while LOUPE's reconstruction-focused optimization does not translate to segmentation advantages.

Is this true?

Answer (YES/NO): NO